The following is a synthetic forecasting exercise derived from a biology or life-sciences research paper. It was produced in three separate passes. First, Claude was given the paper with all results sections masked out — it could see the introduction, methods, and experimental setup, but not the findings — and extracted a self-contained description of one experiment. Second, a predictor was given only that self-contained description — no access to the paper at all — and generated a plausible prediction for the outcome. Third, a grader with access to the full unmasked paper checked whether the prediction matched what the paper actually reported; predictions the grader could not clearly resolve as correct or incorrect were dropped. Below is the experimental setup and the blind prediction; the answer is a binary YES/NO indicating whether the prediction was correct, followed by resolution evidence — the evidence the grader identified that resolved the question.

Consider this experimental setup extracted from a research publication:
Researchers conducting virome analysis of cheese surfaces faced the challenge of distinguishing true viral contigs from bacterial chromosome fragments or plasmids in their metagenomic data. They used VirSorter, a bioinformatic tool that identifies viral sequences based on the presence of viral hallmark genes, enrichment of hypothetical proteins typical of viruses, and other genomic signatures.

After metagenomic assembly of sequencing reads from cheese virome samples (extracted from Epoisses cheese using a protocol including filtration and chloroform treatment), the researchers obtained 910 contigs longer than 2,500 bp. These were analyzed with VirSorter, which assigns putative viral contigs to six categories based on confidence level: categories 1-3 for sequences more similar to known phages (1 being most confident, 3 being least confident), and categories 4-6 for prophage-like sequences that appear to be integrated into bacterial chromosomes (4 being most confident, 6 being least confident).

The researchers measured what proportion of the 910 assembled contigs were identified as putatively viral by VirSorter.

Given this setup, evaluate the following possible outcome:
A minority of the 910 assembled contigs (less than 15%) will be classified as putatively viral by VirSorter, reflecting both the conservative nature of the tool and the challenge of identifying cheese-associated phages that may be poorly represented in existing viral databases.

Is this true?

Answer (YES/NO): YES